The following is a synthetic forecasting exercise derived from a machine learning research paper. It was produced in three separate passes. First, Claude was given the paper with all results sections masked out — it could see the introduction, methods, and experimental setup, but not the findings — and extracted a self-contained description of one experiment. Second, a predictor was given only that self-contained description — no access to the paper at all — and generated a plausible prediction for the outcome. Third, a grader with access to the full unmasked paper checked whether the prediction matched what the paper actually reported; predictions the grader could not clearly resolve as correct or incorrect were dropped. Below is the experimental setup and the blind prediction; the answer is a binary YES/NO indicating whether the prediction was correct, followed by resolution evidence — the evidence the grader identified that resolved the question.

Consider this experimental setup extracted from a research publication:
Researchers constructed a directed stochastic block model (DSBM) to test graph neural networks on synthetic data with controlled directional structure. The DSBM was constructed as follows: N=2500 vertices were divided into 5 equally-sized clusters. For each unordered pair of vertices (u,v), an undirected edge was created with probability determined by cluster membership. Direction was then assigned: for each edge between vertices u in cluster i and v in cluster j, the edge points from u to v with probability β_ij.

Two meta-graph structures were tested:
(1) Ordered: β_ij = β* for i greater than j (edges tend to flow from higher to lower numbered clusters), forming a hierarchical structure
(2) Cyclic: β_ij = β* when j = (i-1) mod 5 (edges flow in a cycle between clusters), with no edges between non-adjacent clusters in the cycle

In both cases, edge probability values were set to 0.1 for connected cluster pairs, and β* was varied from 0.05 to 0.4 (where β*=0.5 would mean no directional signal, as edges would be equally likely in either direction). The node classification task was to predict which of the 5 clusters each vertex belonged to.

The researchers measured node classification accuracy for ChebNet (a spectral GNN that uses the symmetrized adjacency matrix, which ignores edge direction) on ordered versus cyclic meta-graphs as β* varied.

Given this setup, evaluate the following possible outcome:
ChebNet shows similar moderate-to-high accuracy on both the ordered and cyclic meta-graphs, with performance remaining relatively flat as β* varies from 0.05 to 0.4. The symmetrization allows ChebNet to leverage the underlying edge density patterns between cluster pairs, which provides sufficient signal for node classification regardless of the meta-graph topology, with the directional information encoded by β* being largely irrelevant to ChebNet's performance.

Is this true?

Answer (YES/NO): NO